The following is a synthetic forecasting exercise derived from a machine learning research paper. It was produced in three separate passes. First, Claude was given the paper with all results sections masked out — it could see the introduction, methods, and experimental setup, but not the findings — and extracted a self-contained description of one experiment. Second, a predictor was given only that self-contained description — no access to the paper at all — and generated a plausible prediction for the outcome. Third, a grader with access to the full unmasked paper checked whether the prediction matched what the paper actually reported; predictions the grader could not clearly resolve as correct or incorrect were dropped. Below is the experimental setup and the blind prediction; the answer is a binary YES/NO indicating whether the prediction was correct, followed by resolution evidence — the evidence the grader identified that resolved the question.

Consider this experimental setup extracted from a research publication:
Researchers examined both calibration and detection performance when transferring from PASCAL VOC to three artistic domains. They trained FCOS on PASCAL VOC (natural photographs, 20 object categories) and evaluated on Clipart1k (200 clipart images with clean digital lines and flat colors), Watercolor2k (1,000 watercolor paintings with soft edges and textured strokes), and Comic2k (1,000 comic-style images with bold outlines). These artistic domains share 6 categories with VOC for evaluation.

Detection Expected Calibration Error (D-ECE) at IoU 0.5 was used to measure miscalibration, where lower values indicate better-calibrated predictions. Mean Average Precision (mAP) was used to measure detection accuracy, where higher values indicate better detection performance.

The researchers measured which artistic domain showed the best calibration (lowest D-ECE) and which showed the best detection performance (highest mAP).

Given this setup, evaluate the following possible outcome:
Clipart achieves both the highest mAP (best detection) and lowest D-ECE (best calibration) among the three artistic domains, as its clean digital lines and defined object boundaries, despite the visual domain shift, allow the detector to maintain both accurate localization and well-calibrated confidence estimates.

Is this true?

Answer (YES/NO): NO